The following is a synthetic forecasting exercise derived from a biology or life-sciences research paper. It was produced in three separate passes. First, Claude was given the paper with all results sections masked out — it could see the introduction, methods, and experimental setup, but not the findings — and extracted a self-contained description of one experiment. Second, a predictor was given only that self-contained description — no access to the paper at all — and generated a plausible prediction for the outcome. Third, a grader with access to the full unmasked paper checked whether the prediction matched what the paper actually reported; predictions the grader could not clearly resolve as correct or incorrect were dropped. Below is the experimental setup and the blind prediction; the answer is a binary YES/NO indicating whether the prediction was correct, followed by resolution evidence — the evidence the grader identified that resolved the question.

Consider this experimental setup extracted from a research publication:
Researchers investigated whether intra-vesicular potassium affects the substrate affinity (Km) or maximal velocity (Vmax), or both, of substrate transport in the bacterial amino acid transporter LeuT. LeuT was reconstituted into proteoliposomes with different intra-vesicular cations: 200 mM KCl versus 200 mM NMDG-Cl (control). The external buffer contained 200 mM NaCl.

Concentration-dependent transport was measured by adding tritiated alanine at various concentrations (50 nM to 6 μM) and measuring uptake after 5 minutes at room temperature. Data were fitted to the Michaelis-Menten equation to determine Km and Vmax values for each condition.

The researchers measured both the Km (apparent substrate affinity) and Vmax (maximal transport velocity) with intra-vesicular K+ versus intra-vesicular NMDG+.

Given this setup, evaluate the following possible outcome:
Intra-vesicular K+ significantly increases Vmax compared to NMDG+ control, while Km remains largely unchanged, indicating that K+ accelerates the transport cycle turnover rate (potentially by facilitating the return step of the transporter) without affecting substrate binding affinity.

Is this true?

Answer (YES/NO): YES